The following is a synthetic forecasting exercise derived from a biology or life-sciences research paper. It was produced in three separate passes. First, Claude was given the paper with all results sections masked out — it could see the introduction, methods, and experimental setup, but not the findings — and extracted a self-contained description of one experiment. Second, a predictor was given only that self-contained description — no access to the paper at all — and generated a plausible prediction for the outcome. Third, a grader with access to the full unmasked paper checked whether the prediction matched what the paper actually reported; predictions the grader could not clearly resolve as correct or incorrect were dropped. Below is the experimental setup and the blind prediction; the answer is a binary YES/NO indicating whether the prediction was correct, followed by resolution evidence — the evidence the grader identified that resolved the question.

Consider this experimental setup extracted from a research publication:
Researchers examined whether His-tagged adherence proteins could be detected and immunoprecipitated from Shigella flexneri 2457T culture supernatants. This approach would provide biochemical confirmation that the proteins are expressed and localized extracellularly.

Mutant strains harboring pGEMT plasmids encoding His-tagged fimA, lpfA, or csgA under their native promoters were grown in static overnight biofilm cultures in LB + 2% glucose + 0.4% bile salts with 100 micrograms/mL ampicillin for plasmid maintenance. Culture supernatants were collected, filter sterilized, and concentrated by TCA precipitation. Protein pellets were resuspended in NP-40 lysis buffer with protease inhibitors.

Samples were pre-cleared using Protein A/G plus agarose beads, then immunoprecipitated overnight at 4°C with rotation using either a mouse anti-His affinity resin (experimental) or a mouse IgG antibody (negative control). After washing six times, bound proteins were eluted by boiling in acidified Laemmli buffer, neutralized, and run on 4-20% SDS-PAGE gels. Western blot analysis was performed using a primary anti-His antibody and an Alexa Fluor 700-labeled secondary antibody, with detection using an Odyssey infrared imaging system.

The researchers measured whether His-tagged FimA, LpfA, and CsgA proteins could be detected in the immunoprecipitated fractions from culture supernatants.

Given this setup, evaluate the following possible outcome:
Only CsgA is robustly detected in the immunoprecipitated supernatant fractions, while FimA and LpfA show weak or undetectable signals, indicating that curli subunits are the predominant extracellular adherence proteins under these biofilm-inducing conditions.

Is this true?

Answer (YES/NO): NO